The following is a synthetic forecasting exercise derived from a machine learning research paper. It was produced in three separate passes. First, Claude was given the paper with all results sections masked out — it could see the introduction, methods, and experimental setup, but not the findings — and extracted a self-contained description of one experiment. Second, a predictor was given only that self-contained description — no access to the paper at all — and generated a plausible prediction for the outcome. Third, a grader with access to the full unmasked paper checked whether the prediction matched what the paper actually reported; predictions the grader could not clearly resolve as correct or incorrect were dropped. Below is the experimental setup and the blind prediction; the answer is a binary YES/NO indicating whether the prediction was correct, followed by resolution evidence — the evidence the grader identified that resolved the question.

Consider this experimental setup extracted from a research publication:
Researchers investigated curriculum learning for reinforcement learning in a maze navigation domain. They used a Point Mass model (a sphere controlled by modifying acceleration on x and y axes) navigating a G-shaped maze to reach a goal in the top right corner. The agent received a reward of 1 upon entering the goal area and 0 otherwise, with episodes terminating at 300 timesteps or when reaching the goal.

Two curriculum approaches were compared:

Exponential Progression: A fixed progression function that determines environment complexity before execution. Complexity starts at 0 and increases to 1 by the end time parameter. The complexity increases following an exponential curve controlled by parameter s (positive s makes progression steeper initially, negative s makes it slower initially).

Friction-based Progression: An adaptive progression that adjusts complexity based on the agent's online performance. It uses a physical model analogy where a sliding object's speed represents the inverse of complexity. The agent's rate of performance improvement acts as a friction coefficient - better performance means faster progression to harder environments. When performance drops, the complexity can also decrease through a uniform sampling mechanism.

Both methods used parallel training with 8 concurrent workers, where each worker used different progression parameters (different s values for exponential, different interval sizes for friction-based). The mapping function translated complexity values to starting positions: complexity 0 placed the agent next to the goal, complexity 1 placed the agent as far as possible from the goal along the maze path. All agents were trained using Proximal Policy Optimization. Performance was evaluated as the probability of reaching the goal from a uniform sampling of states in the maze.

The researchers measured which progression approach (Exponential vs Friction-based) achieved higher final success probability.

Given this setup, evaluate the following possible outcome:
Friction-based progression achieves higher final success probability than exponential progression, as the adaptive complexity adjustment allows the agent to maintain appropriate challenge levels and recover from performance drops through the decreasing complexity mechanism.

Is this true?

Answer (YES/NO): YES